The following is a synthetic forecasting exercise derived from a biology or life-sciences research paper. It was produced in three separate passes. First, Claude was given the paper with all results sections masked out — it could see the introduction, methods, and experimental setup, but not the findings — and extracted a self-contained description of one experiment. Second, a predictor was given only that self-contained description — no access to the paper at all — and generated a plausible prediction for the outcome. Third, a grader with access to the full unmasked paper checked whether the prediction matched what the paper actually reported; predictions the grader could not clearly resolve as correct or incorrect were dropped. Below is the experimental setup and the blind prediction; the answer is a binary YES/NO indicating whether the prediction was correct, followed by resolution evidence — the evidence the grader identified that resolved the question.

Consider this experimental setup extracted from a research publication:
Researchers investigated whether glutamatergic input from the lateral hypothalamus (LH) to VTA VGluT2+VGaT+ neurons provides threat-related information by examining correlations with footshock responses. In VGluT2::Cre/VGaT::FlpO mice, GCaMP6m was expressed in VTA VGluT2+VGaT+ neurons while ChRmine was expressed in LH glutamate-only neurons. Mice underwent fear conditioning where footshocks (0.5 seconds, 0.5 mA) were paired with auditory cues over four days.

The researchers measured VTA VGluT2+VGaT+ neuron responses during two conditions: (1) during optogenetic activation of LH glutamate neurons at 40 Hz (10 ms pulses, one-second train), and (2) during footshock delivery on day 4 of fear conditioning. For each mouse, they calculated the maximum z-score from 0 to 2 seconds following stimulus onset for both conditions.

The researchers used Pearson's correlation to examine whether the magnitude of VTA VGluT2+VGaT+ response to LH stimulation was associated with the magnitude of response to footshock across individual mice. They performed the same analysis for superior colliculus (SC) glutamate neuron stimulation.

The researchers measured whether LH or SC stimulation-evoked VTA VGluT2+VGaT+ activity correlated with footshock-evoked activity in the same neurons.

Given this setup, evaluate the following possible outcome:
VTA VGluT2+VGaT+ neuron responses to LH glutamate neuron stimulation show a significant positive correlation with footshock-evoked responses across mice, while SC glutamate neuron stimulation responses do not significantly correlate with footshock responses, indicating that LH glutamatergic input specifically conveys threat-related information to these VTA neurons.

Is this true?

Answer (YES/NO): YES